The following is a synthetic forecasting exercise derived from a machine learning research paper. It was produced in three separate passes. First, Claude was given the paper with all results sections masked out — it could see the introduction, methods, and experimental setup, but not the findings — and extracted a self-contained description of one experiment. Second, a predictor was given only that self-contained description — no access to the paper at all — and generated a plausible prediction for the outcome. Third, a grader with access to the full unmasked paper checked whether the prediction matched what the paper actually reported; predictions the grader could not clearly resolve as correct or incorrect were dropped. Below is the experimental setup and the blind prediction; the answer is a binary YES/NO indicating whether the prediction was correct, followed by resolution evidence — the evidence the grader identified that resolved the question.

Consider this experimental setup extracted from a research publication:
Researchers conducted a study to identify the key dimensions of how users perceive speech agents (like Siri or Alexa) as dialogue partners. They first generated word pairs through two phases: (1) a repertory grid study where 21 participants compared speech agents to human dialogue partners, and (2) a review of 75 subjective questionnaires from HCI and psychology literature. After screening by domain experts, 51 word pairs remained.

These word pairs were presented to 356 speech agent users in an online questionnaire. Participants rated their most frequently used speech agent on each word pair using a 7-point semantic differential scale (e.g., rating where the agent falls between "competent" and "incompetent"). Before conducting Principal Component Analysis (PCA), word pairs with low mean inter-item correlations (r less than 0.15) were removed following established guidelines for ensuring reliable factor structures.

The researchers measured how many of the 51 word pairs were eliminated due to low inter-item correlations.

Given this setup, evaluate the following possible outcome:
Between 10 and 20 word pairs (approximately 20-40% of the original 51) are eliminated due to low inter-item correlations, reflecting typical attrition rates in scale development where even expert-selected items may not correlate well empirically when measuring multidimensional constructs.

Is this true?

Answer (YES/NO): YES